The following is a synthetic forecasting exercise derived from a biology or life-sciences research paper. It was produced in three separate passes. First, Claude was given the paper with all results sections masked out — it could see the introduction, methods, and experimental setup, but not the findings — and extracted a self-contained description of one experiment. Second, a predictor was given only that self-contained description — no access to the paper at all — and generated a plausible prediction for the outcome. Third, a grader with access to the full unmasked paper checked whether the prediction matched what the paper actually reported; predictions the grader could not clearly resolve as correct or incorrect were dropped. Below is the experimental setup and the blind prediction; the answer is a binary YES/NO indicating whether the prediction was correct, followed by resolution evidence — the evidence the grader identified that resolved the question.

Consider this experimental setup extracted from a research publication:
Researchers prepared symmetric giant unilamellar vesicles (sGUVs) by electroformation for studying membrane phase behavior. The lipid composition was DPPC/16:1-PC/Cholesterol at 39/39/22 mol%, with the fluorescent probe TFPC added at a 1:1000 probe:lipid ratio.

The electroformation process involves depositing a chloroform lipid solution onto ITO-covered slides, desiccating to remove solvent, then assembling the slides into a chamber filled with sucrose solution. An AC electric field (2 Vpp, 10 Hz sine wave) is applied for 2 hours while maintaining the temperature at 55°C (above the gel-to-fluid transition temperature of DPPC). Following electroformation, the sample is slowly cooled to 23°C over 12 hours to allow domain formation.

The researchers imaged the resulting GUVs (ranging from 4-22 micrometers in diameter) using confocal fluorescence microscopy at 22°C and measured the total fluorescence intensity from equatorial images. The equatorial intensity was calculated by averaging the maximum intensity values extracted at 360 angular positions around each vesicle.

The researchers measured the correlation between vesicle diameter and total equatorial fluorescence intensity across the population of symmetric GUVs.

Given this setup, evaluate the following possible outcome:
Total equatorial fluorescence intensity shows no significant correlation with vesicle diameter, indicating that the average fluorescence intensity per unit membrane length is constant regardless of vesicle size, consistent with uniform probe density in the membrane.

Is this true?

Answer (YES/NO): YES